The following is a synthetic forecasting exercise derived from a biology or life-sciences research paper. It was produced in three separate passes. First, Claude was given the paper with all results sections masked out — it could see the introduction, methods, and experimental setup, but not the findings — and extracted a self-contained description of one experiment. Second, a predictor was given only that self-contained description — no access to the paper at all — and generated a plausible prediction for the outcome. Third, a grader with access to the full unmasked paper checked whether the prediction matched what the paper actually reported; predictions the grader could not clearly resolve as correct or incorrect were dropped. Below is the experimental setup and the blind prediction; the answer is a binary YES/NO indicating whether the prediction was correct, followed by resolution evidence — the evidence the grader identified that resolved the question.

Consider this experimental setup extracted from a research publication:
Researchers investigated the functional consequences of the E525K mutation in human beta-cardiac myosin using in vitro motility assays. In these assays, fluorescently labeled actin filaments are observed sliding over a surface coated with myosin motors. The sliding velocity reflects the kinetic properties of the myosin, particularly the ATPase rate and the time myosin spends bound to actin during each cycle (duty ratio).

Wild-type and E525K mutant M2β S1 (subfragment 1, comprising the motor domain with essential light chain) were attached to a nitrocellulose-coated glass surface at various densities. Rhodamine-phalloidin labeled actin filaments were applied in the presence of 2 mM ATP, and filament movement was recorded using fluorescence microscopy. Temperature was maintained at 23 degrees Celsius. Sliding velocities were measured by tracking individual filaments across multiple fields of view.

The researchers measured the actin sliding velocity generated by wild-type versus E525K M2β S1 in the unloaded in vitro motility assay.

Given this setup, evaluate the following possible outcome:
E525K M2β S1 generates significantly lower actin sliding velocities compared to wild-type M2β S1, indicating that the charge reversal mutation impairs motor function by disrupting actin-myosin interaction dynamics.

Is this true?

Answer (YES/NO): NO